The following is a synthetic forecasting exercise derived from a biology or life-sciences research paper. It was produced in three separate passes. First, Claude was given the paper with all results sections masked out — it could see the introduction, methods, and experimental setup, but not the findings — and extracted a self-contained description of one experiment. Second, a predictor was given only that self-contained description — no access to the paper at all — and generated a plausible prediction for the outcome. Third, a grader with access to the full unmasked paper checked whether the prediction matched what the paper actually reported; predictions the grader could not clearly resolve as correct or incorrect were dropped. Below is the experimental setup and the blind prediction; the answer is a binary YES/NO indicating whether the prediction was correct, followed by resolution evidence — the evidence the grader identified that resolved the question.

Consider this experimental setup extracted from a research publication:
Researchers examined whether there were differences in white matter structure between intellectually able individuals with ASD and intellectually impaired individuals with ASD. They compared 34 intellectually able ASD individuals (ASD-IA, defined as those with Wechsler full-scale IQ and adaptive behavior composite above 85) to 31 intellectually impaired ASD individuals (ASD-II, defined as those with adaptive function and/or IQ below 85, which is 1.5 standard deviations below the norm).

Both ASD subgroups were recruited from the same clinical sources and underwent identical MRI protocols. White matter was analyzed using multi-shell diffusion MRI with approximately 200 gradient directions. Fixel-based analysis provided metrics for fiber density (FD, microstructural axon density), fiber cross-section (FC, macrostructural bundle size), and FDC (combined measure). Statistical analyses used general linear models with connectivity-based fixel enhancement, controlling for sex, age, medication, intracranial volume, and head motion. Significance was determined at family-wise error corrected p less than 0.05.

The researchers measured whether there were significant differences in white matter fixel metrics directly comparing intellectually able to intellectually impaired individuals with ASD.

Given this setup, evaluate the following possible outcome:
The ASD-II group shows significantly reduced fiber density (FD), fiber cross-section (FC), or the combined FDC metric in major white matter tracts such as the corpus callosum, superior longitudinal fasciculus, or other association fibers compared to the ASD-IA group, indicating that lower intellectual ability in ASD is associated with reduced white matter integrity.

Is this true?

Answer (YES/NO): NO